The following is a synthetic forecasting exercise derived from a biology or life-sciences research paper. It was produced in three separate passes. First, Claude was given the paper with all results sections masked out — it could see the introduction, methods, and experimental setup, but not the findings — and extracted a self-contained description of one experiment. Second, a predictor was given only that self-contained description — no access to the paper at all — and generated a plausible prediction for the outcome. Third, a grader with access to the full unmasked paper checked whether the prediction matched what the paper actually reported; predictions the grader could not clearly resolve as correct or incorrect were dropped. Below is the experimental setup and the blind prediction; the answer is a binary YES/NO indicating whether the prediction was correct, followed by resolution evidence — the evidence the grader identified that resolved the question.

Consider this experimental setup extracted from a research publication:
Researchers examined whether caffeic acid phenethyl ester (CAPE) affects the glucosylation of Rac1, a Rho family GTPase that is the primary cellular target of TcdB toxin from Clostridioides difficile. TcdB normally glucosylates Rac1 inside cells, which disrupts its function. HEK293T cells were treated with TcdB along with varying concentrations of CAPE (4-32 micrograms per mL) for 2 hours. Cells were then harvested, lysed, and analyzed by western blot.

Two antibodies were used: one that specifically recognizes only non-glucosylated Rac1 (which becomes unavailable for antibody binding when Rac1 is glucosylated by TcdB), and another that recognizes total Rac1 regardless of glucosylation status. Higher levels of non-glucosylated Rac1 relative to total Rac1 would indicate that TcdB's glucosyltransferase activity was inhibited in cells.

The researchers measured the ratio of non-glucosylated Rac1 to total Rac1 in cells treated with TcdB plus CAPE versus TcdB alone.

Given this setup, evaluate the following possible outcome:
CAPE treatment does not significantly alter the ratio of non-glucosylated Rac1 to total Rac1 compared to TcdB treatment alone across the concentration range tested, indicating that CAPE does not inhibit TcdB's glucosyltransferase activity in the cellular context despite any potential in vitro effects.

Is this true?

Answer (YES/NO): NO